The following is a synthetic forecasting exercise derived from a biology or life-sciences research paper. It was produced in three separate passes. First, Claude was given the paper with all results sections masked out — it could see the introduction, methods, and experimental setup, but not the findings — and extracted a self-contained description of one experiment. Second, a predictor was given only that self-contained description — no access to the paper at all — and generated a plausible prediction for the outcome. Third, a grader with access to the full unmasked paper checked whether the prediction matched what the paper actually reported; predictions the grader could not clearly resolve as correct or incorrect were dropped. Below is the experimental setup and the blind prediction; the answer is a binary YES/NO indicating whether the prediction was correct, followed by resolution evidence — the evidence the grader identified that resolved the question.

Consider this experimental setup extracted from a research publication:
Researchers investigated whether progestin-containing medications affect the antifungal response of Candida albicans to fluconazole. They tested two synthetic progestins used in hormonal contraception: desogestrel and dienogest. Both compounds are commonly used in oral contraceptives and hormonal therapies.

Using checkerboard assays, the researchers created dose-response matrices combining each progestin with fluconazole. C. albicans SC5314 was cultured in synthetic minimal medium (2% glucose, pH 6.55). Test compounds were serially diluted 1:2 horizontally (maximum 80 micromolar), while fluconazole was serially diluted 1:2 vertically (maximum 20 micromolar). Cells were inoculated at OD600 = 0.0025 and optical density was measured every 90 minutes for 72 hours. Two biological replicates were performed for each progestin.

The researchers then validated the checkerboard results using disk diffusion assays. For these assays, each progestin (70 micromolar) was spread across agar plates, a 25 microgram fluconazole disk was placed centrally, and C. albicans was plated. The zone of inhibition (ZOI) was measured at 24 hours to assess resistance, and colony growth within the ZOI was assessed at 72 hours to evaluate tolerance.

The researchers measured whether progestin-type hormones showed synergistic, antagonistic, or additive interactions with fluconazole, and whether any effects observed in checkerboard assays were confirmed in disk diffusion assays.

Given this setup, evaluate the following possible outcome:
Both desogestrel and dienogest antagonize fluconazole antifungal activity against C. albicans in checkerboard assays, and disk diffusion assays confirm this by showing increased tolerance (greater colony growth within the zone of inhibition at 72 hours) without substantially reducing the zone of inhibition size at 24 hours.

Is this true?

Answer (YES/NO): NO